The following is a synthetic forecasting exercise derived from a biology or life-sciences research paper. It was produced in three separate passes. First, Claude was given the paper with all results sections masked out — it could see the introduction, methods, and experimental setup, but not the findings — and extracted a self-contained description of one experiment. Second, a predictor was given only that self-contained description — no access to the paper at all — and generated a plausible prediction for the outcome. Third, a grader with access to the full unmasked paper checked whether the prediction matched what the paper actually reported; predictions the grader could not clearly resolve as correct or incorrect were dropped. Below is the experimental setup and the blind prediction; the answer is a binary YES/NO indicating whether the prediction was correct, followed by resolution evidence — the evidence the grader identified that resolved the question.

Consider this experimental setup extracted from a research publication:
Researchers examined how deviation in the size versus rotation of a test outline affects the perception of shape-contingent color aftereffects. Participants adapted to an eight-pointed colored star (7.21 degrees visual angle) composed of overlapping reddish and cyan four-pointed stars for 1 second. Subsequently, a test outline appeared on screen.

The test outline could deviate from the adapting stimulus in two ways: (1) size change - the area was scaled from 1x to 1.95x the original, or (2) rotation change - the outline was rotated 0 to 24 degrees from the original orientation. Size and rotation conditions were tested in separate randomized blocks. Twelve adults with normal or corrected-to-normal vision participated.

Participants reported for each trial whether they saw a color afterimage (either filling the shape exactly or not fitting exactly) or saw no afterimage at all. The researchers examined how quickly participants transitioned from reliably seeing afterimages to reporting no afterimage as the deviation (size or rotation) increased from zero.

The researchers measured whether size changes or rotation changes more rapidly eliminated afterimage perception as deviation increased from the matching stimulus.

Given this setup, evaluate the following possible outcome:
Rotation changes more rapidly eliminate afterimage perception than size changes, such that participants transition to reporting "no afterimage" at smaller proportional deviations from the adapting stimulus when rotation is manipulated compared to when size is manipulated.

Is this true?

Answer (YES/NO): YES